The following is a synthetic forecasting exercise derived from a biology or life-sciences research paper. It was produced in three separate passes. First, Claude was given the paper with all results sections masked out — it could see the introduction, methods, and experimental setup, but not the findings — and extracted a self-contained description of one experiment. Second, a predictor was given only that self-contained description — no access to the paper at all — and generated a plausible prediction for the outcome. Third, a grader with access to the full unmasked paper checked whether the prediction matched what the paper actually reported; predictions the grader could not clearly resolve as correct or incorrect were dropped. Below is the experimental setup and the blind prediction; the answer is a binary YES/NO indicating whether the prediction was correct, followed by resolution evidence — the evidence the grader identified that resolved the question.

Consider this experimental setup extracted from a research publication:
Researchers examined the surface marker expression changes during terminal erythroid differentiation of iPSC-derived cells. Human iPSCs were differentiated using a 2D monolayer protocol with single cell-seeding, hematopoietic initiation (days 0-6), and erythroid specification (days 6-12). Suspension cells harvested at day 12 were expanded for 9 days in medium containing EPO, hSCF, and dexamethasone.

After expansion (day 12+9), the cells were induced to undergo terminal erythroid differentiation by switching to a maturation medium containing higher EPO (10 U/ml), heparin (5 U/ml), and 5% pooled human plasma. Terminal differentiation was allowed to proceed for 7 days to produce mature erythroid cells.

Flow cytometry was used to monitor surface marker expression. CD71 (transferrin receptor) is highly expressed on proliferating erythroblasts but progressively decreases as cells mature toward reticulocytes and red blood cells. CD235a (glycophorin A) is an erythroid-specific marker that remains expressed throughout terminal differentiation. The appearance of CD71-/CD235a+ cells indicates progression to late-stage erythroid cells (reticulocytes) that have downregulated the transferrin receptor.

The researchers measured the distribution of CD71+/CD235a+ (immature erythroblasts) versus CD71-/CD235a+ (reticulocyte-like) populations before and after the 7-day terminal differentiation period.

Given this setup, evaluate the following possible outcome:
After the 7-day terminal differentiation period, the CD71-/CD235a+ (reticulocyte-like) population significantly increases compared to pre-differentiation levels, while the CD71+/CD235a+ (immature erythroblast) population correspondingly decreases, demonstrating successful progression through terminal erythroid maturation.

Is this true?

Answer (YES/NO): YES